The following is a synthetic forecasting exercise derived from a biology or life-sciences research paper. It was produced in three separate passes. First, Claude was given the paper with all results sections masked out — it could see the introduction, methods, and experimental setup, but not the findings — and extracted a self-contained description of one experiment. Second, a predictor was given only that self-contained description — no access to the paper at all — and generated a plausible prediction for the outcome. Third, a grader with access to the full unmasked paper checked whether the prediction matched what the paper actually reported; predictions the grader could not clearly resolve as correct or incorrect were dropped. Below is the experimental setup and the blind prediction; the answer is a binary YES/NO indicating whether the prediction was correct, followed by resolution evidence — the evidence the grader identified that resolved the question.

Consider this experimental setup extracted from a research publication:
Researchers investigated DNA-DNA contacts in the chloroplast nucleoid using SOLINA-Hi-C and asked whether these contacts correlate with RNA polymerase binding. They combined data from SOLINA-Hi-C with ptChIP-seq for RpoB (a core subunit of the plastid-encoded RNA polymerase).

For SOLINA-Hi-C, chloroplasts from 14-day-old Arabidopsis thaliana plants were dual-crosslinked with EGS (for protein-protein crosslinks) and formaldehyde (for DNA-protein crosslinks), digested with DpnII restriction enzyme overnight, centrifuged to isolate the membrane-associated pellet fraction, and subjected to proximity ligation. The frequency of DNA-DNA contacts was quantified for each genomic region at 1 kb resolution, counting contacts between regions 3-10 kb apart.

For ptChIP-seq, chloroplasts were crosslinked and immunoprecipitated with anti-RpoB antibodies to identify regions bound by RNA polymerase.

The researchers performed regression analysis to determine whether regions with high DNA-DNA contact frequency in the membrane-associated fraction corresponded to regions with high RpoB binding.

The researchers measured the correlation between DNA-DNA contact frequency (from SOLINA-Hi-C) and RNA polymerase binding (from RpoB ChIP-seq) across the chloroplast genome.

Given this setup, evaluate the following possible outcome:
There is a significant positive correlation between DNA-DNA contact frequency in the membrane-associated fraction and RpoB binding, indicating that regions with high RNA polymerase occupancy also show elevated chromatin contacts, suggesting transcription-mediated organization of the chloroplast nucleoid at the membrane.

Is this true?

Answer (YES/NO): YES